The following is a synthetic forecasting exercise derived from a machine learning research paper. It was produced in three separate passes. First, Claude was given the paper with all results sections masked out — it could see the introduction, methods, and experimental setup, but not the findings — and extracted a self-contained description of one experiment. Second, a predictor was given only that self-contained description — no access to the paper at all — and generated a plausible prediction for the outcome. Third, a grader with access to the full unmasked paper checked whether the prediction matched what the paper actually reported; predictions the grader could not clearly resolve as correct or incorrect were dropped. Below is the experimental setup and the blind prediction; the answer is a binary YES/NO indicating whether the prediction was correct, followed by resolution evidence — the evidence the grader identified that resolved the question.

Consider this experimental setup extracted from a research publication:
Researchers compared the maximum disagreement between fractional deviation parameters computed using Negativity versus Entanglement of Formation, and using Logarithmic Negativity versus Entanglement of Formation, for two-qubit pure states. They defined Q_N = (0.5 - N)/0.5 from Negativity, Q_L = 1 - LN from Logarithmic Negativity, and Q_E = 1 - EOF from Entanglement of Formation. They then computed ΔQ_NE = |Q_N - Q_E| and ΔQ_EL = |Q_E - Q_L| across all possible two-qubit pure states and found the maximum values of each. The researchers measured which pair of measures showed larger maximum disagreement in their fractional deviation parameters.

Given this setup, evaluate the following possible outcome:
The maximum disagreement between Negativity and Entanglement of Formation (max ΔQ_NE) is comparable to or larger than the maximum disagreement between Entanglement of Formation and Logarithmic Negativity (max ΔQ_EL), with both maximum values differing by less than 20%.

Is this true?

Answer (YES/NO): NO